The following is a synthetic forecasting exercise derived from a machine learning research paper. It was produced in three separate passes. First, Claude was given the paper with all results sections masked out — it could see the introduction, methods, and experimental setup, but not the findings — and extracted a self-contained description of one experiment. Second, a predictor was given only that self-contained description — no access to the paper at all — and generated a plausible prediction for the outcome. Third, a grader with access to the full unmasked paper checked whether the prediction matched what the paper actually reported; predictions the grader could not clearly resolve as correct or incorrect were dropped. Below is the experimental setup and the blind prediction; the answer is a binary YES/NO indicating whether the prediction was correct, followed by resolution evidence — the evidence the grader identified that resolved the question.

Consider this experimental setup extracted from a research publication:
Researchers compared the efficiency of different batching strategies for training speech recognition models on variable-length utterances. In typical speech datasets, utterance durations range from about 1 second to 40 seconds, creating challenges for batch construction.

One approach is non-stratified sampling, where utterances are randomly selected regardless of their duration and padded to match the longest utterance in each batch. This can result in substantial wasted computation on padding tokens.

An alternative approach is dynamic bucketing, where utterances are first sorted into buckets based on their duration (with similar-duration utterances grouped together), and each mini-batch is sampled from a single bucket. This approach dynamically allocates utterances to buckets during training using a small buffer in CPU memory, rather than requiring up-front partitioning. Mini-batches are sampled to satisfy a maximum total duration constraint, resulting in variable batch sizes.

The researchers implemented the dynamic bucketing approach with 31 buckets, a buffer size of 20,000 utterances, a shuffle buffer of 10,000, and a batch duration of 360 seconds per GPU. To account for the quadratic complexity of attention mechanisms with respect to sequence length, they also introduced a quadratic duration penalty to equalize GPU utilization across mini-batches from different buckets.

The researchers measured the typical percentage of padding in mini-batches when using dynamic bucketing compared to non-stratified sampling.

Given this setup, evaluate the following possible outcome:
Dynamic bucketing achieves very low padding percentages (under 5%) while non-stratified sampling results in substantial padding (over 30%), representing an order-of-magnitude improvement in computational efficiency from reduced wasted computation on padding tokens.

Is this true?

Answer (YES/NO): YES